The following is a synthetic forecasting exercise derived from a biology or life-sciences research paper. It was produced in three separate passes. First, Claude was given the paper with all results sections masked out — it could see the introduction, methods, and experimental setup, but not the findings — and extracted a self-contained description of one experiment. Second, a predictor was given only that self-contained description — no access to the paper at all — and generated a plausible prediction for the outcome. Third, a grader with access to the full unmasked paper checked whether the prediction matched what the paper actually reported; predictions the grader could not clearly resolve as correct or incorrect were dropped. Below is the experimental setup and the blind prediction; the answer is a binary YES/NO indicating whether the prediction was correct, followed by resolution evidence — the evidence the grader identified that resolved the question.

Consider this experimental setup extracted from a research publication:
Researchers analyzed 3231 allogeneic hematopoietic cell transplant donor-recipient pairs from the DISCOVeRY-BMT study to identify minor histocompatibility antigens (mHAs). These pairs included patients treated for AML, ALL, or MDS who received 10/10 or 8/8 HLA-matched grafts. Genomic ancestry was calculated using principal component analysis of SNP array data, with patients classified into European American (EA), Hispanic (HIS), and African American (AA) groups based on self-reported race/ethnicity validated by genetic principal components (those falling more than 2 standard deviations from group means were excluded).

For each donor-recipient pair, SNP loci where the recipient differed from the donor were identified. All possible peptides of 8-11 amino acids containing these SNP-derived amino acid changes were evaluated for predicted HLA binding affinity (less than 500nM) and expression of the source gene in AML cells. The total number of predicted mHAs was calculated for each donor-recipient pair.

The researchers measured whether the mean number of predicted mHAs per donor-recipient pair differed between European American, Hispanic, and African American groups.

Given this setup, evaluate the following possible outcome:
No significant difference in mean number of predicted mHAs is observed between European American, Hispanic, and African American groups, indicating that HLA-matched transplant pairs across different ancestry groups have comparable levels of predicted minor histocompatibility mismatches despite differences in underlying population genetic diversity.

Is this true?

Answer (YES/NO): NO